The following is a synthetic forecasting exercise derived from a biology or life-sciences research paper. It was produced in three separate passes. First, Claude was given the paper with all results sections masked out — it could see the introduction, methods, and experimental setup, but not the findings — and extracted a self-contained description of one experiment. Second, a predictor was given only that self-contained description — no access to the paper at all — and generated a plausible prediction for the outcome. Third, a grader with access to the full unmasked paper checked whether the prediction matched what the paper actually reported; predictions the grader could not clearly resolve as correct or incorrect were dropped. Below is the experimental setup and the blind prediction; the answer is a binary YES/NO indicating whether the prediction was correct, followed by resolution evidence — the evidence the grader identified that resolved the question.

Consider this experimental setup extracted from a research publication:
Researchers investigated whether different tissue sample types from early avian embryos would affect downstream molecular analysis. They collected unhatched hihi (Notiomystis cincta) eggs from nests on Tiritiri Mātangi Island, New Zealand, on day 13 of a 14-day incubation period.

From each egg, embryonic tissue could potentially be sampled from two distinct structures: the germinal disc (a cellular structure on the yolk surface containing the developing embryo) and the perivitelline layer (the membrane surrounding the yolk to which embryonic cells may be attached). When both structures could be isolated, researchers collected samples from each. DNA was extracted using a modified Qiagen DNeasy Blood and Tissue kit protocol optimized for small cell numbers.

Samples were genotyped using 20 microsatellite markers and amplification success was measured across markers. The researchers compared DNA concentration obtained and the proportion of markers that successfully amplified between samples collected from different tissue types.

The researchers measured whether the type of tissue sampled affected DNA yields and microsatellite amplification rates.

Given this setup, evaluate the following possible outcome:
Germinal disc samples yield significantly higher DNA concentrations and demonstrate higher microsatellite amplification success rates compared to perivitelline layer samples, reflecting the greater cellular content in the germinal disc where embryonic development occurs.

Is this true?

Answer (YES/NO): YES